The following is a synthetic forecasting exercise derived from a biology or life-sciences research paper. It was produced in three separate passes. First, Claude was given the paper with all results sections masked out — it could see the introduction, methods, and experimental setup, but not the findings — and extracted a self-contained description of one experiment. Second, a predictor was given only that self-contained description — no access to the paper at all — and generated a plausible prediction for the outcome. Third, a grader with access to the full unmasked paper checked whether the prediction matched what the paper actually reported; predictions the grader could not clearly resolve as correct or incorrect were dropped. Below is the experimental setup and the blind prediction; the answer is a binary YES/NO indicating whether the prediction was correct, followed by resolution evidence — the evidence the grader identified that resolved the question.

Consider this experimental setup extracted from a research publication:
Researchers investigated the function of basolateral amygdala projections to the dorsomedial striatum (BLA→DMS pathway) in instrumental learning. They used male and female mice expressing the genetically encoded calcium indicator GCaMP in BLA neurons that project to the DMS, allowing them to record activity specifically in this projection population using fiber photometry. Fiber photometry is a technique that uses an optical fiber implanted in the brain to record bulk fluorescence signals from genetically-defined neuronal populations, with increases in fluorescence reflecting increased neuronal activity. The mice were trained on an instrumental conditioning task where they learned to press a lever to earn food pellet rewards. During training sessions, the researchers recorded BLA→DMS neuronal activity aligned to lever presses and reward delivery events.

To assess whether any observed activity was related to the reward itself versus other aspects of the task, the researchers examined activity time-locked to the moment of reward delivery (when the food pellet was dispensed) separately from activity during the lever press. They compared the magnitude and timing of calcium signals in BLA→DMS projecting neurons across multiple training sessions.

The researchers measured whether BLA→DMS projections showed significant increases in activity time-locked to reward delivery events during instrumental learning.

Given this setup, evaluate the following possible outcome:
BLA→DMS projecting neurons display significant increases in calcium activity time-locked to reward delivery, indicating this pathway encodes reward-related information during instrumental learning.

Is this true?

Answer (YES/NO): YES